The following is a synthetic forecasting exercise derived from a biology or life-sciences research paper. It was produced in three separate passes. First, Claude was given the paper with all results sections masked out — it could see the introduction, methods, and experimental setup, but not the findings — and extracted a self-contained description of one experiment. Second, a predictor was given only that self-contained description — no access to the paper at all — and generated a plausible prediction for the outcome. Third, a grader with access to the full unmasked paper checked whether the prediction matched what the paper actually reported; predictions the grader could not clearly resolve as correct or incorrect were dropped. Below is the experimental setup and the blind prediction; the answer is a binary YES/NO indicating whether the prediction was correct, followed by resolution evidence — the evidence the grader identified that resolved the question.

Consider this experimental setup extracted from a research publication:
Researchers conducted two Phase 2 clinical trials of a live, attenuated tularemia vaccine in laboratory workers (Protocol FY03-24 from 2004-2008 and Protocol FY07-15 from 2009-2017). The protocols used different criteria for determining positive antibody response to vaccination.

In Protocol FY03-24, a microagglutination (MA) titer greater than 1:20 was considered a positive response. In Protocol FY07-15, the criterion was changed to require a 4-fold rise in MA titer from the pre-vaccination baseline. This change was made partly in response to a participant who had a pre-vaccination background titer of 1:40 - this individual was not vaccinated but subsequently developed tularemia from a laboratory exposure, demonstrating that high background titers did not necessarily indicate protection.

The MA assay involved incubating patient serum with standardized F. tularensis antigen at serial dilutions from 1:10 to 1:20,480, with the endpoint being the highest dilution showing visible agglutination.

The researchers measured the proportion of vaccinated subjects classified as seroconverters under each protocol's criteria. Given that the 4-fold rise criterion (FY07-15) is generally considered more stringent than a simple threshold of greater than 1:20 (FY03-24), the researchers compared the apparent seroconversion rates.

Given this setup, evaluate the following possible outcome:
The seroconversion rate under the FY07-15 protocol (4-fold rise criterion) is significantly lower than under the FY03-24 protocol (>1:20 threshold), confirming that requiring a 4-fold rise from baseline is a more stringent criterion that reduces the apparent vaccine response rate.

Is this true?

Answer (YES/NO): NO